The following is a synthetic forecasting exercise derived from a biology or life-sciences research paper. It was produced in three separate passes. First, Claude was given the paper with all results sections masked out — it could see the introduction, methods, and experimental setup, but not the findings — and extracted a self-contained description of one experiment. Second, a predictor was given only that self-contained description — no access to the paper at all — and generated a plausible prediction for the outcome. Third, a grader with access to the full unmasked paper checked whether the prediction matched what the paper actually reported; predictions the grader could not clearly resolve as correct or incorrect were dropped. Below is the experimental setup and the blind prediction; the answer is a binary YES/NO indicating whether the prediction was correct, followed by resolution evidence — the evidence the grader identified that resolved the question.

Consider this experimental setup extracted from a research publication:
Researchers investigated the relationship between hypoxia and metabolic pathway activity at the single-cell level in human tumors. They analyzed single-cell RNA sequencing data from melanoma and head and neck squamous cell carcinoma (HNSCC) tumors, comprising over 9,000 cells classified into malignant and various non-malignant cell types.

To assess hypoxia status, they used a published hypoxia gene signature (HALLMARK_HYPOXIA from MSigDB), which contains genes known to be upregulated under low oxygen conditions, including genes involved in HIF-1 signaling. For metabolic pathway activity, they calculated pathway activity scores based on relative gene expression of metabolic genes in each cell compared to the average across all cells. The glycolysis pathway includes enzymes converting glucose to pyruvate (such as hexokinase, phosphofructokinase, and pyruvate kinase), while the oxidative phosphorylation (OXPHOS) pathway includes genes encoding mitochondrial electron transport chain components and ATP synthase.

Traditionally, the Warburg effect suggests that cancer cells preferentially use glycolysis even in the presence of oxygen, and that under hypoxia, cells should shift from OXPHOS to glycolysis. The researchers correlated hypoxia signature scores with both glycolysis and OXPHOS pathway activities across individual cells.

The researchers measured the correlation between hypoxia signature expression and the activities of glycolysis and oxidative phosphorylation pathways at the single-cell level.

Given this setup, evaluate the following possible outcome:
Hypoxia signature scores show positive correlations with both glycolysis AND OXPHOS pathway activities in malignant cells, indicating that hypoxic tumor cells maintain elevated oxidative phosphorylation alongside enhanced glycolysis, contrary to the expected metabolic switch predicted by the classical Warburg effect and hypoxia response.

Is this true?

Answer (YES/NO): YES